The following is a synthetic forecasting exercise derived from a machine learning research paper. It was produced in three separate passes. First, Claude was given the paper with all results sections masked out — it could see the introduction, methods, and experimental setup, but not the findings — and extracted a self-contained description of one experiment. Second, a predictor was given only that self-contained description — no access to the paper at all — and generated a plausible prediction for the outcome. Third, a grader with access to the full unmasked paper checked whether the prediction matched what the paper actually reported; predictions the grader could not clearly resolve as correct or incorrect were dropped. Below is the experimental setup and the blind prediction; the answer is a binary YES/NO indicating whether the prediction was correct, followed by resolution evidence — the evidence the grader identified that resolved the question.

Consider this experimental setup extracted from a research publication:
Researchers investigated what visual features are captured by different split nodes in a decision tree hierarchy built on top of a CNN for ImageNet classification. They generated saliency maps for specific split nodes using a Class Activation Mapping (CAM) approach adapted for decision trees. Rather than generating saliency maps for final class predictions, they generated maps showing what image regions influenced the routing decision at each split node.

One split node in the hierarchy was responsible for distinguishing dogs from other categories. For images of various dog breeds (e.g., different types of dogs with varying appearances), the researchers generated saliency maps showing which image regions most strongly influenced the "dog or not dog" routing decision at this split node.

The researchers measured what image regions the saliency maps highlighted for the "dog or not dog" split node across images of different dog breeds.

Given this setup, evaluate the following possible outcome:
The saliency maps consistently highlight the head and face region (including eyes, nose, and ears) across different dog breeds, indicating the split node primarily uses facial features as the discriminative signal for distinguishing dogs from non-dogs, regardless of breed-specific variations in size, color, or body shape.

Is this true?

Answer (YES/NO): YES